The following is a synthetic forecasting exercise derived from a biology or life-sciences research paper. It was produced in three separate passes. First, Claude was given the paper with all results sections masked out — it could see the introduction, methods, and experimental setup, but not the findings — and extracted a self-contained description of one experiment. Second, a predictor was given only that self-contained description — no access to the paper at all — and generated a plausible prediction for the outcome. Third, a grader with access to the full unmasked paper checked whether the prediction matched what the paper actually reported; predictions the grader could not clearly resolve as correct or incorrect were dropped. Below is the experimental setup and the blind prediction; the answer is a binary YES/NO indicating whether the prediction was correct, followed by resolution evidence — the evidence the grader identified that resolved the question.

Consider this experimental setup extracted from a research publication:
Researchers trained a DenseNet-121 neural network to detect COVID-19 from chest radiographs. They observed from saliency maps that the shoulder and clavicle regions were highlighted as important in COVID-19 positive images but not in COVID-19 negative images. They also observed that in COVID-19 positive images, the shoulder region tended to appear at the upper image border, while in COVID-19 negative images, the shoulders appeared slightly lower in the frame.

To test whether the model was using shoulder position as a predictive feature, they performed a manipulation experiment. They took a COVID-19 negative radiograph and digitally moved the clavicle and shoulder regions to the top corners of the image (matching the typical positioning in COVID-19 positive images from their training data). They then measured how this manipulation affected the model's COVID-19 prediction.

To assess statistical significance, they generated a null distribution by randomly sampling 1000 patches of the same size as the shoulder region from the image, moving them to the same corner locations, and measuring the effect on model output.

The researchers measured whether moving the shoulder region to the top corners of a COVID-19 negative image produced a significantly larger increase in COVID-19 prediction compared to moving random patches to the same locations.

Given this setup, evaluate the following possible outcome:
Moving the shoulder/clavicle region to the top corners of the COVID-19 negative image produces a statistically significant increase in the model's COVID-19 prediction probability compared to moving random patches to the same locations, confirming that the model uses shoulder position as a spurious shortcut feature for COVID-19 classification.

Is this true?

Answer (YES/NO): YES